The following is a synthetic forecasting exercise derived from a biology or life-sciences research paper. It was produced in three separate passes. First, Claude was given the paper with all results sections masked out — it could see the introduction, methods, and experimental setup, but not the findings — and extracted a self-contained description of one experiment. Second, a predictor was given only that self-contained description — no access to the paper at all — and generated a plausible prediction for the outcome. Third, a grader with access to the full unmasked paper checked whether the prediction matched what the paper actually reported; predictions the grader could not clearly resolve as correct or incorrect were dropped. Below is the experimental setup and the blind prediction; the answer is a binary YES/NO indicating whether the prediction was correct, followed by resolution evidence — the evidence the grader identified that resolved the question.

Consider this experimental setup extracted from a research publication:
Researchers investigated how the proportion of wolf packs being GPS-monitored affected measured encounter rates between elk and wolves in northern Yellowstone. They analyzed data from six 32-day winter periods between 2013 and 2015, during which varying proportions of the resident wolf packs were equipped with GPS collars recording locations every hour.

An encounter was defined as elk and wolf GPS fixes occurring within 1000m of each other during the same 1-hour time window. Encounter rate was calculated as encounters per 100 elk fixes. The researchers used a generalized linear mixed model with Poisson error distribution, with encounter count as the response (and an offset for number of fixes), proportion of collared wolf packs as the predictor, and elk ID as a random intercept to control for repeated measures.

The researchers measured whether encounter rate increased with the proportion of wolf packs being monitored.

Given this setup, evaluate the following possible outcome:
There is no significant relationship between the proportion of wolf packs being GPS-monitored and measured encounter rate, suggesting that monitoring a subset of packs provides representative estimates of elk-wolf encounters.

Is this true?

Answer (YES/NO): NO